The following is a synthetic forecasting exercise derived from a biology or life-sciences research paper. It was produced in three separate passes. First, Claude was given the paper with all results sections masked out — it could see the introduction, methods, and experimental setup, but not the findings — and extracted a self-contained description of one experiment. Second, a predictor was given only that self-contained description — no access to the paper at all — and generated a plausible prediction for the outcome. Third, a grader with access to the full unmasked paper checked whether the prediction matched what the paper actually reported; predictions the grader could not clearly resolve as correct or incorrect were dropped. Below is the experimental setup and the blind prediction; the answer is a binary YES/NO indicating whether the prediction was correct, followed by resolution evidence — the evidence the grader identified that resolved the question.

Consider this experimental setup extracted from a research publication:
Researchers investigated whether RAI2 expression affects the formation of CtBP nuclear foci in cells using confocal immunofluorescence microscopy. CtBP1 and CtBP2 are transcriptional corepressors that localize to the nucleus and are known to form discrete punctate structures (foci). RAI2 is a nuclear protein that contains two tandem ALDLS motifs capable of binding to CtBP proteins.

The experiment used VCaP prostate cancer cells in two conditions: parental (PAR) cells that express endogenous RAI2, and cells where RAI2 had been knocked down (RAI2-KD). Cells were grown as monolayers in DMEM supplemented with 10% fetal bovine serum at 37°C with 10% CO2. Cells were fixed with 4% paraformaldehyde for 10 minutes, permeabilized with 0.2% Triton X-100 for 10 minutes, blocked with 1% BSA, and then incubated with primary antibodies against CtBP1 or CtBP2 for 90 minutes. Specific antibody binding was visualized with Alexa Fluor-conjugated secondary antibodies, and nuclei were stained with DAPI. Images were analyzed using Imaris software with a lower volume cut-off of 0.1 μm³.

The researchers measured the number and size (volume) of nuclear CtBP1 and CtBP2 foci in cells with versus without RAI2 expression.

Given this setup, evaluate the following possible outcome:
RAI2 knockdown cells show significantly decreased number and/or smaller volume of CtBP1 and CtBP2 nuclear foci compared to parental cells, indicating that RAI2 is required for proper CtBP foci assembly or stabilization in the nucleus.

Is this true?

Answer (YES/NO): YES